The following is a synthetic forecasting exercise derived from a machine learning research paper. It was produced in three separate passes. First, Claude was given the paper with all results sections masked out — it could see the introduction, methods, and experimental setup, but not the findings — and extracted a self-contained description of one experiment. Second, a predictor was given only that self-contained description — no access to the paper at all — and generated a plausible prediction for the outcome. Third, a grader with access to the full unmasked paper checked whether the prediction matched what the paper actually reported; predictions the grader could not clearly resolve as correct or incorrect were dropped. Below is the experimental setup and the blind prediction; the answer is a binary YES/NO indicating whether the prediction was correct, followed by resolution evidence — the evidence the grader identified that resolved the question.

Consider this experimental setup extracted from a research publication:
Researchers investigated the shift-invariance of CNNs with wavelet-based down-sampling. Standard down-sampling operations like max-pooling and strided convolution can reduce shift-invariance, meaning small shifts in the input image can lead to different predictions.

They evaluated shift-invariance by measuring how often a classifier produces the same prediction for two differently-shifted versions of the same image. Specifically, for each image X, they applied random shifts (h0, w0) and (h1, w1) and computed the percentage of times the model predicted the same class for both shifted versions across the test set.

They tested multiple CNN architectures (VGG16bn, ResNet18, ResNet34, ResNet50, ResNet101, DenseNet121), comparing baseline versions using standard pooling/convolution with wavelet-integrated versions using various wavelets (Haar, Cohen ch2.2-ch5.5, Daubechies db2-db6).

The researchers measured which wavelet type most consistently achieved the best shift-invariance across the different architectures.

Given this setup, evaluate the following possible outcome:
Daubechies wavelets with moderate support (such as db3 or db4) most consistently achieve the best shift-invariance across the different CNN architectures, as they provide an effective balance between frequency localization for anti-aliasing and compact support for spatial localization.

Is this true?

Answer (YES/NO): NO